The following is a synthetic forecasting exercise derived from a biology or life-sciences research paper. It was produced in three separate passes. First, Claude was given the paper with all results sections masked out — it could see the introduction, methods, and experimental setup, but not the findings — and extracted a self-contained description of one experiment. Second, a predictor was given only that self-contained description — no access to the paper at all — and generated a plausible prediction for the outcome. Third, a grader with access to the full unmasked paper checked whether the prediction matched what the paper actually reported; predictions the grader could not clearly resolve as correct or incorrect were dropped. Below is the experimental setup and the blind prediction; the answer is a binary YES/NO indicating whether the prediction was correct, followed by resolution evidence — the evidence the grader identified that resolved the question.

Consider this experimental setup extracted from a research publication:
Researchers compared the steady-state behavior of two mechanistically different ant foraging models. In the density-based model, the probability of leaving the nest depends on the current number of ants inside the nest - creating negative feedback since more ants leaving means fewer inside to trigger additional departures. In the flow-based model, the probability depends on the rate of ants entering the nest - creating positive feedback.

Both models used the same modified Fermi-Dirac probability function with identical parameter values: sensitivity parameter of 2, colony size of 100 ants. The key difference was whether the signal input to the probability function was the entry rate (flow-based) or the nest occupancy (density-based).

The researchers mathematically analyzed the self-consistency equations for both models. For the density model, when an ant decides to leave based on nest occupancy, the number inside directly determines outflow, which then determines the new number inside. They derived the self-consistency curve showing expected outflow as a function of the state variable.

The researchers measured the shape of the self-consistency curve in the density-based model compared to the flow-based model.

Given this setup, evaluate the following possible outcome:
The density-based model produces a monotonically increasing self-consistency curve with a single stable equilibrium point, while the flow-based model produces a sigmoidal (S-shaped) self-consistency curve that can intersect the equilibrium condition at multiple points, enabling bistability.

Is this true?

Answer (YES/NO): NO